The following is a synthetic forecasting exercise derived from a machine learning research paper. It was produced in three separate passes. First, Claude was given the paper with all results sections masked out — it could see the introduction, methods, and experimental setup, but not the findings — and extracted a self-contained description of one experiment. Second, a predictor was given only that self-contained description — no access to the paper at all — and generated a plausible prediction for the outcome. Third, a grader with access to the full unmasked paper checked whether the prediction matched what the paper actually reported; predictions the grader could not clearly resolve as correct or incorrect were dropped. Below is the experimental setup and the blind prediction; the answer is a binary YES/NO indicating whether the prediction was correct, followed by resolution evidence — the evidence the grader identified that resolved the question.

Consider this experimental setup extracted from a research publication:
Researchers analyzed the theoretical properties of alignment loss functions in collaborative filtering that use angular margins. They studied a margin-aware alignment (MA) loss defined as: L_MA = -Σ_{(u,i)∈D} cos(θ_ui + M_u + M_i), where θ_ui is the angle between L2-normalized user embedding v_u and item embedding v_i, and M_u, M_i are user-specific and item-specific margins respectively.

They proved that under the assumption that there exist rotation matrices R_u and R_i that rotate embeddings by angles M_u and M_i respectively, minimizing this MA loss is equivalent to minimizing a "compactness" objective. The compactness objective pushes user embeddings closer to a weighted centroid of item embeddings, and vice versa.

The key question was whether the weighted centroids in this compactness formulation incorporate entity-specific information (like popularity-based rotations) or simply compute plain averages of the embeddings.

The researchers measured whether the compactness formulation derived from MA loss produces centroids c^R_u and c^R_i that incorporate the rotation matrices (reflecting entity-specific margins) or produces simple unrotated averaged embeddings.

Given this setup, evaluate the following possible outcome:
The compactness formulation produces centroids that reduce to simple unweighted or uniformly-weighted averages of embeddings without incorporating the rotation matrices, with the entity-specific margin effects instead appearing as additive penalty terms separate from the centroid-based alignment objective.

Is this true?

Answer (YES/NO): NO